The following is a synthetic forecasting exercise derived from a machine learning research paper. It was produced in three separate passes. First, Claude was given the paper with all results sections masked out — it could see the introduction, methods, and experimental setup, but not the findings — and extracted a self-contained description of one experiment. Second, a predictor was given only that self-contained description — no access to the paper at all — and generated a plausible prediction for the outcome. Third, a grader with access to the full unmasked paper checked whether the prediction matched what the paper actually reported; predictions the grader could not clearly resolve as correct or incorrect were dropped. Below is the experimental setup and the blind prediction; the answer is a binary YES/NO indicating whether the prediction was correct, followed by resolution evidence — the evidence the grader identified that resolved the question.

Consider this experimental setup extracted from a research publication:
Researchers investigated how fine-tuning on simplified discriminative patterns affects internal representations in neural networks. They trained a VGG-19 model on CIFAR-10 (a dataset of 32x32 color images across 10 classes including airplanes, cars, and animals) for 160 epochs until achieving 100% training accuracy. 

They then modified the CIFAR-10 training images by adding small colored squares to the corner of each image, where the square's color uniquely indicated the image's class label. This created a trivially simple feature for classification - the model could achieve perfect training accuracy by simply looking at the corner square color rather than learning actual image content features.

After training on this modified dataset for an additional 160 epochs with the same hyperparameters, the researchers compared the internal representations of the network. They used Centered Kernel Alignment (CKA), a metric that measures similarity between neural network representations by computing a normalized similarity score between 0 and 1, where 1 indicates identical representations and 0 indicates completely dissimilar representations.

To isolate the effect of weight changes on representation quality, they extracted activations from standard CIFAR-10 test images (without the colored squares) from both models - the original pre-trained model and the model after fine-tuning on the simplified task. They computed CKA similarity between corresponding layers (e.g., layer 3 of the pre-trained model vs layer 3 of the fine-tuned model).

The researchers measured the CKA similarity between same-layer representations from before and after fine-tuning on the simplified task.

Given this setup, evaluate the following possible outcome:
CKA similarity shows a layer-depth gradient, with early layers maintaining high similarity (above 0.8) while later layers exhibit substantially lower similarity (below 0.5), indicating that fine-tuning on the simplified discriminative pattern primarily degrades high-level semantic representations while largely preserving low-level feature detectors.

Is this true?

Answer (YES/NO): NO